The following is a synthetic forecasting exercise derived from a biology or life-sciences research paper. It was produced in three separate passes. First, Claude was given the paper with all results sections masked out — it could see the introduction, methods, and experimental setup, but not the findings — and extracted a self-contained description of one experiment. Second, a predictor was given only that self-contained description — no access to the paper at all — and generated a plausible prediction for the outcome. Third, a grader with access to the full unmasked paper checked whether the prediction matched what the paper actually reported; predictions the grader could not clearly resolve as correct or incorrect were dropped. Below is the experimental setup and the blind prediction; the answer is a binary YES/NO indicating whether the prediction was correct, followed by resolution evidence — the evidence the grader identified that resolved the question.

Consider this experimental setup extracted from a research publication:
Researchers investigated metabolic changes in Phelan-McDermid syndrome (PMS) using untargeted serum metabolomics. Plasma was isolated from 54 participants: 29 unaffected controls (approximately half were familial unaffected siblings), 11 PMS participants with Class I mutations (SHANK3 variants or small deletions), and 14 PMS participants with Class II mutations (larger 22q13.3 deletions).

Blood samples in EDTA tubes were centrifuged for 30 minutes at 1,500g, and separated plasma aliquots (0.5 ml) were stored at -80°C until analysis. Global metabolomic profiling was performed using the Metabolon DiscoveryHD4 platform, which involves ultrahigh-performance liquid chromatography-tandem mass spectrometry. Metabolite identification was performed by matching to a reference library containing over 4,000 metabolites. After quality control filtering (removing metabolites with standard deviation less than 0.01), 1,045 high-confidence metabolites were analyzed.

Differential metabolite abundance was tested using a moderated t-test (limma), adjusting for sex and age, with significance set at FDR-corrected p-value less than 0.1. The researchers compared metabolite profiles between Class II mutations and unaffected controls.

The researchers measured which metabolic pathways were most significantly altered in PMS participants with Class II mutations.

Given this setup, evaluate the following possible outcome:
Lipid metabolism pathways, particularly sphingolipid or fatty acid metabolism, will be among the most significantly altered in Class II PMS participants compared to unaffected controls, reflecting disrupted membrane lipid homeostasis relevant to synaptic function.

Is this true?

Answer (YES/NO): YES